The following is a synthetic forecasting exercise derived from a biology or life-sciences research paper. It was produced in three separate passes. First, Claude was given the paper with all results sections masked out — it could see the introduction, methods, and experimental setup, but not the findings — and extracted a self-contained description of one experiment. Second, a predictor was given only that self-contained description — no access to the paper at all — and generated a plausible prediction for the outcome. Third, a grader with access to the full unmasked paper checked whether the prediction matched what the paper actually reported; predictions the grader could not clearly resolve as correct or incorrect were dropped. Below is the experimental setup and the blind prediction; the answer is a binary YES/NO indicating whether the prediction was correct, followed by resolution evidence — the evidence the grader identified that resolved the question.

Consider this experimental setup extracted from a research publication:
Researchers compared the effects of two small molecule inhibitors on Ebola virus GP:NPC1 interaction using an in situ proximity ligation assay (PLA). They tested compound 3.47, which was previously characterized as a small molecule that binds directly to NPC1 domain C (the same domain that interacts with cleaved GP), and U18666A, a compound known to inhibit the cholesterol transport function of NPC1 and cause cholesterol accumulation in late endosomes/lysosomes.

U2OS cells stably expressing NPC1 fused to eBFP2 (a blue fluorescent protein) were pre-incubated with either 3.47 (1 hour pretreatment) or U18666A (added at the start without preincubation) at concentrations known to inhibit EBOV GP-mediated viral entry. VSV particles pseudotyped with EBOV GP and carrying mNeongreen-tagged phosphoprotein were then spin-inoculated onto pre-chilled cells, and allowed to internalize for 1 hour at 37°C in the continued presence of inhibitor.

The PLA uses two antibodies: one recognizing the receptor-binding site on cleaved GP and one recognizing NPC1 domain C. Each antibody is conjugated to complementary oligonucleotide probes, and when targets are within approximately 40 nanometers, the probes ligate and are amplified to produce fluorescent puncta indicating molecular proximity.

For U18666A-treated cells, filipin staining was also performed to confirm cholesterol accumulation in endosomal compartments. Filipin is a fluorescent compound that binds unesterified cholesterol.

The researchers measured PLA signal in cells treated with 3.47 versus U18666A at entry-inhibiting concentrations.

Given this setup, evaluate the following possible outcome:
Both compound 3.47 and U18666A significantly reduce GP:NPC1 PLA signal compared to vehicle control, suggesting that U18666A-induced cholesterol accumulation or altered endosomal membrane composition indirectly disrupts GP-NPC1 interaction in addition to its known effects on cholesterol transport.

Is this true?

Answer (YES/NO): NO